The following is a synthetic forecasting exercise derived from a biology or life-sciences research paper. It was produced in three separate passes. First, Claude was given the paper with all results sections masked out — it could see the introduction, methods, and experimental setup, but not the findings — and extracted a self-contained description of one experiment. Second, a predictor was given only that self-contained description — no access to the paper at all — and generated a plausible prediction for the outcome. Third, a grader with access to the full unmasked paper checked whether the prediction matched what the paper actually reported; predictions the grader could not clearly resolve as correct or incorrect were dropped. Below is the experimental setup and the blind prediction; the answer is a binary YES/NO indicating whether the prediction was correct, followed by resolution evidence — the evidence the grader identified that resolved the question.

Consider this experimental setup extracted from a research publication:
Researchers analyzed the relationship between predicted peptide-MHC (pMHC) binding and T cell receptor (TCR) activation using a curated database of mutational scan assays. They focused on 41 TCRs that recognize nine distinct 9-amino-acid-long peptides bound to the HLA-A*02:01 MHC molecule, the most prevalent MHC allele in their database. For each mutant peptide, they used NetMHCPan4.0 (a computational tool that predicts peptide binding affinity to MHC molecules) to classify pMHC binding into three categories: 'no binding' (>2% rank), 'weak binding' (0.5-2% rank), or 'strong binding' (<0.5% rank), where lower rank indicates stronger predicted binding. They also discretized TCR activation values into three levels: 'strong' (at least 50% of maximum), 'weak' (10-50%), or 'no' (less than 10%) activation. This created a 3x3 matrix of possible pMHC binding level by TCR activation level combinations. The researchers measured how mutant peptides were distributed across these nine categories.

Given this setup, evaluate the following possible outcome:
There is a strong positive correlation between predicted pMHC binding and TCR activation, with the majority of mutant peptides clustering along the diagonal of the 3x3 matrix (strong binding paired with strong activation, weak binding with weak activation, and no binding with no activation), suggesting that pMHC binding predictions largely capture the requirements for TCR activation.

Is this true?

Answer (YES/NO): NO